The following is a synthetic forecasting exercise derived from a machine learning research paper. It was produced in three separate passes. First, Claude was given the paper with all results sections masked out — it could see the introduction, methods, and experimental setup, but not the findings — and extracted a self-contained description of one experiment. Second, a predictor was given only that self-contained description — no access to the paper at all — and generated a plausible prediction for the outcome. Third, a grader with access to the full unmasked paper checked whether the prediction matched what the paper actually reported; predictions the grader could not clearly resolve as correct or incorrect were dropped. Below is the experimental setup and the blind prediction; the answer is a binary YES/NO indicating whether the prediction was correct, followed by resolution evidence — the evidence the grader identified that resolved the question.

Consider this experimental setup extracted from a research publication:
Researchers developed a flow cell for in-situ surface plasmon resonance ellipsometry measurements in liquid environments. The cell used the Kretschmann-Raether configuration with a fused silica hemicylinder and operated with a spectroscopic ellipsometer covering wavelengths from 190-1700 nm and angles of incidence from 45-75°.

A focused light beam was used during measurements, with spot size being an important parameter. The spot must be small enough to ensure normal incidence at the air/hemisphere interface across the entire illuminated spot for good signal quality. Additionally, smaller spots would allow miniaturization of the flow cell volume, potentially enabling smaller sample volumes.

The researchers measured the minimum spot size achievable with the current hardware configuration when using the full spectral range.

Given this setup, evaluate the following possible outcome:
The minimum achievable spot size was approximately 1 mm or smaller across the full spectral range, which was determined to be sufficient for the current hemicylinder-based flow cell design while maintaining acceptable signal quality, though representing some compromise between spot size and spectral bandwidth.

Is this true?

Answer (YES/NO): NO